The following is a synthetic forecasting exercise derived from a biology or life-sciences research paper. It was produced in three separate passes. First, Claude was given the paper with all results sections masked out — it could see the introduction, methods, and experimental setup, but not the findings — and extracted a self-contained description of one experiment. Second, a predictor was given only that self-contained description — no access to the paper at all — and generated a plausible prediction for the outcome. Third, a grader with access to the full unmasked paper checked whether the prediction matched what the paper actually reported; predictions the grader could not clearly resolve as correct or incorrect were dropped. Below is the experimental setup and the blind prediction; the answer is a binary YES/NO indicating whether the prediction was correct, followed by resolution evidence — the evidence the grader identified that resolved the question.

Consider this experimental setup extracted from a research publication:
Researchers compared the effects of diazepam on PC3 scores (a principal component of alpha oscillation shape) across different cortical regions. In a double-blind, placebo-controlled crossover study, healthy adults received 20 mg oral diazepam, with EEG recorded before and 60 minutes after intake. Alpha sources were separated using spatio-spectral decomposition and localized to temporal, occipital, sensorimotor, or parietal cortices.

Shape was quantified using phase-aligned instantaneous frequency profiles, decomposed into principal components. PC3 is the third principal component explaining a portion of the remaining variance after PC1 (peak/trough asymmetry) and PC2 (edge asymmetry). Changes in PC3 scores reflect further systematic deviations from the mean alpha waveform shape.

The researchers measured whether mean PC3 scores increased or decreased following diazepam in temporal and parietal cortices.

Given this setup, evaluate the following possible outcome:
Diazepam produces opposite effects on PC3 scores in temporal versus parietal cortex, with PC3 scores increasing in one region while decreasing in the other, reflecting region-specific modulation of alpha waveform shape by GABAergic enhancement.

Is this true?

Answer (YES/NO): NO